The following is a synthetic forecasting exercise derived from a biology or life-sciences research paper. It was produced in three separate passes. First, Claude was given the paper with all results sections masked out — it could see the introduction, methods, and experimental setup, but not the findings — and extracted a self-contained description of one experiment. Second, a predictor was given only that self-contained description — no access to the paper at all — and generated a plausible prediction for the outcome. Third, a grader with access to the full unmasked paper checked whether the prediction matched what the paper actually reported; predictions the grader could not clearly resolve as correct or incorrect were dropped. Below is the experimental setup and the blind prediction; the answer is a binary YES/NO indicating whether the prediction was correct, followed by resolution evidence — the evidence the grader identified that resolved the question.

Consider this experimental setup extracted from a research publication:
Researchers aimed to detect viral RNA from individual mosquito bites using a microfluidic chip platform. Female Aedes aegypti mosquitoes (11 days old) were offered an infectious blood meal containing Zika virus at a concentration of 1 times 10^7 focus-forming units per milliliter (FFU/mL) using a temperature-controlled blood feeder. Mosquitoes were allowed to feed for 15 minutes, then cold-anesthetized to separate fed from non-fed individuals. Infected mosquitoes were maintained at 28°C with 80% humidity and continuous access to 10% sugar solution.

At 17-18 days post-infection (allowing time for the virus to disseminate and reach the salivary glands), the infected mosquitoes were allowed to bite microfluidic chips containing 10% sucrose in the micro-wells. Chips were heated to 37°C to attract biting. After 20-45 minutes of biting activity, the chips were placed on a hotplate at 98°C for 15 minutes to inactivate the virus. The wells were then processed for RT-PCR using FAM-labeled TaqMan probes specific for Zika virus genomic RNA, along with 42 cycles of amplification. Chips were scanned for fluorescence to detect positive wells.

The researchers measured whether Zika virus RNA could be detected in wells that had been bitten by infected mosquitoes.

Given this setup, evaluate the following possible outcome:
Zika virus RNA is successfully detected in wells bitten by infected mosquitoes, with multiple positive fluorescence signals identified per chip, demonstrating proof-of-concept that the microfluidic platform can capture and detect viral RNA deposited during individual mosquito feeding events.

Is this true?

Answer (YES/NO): YES